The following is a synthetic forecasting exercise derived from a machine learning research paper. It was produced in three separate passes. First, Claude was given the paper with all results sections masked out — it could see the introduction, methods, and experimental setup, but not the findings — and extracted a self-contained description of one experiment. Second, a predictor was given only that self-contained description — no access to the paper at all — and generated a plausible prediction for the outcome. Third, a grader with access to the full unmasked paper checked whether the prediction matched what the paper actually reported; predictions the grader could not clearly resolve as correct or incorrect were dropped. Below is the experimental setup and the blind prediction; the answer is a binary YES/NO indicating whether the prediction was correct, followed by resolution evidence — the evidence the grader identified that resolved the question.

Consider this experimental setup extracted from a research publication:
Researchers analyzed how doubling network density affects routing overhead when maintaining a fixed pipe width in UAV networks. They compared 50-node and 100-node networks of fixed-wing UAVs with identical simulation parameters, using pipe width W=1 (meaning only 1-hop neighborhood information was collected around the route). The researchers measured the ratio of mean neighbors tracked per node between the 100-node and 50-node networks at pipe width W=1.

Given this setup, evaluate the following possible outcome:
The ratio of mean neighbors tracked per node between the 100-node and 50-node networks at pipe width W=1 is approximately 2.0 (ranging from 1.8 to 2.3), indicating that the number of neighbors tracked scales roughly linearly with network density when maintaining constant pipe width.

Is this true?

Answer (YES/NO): NO